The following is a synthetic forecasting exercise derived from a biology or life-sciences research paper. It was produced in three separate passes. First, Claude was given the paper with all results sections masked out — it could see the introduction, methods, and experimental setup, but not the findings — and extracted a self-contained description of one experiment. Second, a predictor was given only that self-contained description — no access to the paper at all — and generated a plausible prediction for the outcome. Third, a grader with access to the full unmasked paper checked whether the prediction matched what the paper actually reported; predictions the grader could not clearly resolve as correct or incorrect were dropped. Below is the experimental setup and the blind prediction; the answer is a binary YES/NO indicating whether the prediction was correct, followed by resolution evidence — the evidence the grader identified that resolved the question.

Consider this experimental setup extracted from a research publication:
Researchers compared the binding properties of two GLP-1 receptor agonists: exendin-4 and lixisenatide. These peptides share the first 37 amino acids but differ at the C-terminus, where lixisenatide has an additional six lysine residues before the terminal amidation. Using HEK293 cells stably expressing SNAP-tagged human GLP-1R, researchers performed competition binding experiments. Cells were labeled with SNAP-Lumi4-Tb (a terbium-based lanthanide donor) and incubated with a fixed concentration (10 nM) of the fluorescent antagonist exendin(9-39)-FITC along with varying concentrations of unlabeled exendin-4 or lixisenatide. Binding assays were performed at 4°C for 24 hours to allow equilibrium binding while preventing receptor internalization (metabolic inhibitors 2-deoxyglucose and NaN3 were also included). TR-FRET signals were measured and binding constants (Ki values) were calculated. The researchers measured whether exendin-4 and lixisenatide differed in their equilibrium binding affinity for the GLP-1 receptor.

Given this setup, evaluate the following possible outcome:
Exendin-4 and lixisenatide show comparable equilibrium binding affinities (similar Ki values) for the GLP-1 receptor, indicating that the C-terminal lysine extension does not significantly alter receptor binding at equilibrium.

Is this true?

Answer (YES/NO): YES